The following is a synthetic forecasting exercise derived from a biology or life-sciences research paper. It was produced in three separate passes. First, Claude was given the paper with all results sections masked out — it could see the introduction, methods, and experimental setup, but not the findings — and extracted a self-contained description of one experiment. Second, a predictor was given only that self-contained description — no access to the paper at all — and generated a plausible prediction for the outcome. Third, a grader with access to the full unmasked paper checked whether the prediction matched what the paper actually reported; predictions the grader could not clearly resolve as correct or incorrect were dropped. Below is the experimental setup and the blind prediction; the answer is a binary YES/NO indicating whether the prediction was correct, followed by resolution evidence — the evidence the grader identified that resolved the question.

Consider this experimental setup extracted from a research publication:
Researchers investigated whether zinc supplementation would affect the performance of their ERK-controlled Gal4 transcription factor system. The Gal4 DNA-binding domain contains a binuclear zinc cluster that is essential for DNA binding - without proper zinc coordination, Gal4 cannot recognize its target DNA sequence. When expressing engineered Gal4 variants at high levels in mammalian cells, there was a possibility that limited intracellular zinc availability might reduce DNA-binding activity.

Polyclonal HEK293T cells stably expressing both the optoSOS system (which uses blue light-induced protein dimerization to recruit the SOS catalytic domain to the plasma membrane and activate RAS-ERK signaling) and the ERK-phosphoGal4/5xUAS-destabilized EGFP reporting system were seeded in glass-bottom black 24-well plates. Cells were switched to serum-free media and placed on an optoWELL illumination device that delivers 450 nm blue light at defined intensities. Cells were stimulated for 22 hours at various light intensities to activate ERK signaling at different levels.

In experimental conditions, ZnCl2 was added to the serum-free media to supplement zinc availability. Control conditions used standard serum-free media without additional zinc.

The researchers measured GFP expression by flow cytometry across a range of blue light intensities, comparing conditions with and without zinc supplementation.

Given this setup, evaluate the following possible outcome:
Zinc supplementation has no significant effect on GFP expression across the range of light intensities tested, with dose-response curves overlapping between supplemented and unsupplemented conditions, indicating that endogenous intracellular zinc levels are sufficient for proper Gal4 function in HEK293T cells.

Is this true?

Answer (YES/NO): NO